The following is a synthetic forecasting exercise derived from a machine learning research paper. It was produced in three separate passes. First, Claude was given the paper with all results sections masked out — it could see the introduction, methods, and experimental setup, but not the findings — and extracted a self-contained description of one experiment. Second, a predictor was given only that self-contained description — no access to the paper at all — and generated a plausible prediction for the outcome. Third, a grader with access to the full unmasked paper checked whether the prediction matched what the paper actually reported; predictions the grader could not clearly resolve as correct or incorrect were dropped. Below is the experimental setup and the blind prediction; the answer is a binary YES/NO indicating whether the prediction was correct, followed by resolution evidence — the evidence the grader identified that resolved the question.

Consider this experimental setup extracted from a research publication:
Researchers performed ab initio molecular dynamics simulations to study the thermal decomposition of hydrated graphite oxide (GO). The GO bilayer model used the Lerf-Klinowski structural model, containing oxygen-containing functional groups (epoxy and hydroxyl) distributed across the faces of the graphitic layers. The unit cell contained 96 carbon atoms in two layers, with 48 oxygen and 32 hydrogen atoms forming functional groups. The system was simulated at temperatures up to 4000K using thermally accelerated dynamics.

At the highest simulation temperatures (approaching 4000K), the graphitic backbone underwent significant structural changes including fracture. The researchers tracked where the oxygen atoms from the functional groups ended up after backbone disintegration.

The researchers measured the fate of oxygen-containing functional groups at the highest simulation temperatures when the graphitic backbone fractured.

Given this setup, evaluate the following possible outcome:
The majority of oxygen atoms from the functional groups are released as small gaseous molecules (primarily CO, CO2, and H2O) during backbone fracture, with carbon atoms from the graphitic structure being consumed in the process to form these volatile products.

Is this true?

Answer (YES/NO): NO